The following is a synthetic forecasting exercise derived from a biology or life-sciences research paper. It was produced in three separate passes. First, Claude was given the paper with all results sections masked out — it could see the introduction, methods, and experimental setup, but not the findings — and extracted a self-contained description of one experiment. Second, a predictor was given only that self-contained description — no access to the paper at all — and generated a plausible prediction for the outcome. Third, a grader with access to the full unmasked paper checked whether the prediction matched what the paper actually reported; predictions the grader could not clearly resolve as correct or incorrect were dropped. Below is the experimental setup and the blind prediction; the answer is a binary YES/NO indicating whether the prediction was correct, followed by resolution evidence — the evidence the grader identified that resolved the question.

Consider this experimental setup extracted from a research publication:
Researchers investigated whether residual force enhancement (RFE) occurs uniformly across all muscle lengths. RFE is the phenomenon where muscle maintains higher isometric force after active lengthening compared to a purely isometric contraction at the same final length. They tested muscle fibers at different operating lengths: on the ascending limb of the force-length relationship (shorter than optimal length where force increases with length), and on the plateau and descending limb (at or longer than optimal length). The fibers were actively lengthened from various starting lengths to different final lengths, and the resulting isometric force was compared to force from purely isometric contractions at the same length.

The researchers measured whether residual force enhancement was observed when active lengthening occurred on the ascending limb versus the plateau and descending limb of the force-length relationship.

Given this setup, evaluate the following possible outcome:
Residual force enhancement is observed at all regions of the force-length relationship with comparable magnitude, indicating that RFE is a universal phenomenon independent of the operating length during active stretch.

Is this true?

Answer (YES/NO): NO